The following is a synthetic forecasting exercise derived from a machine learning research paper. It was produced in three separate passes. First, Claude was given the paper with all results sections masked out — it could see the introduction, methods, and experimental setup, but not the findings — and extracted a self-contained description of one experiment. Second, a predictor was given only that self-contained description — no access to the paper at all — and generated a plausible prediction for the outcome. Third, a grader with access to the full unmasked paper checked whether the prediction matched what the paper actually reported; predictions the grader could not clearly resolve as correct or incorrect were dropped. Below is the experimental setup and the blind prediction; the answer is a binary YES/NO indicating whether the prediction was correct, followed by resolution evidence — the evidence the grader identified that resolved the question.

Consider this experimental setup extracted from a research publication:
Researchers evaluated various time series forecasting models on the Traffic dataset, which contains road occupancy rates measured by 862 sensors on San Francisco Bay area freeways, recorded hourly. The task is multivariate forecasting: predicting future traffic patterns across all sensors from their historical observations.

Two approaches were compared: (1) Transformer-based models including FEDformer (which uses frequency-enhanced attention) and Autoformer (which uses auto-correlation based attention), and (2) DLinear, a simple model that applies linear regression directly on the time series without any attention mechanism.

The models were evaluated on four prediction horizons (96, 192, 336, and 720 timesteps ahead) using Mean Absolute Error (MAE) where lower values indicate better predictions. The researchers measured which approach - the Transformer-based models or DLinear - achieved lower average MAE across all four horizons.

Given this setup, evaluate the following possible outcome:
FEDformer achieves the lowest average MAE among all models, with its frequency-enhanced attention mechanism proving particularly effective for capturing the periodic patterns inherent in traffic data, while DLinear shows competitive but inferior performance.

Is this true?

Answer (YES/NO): NO